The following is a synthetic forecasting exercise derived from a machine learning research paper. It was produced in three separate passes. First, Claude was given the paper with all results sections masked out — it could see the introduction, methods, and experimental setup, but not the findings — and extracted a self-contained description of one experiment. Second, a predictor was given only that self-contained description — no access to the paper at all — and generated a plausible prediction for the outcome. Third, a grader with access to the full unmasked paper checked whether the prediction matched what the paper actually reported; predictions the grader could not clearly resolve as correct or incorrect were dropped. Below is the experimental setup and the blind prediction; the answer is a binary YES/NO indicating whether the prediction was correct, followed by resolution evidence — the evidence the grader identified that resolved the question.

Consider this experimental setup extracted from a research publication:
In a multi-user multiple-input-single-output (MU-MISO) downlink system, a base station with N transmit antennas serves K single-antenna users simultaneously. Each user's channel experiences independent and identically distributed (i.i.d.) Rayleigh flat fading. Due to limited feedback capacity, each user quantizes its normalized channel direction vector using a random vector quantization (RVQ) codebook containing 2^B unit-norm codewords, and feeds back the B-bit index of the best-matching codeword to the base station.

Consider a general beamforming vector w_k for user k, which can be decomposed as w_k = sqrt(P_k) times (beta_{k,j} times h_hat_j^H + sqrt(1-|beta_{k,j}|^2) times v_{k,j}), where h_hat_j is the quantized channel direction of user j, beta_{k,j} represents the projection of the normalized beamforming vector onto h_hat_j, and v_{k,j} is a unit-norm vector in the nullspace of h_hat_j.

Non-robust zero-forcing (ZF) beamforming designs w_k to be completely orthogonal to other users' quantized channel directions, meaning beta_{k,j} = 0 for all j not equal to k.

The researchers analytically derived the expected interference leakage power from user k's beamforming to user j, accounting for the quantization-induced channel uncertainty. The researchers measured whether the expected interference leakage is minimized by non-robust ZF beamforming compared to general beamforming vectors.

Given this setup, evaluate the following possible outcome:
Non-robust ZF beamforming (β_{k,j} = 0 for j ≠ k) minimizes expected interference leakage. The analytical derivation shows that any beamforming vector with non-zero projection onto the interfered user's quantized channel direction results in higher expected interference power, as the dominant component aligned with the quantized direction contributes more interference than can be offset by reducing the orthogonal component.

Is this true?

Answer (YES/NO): YES